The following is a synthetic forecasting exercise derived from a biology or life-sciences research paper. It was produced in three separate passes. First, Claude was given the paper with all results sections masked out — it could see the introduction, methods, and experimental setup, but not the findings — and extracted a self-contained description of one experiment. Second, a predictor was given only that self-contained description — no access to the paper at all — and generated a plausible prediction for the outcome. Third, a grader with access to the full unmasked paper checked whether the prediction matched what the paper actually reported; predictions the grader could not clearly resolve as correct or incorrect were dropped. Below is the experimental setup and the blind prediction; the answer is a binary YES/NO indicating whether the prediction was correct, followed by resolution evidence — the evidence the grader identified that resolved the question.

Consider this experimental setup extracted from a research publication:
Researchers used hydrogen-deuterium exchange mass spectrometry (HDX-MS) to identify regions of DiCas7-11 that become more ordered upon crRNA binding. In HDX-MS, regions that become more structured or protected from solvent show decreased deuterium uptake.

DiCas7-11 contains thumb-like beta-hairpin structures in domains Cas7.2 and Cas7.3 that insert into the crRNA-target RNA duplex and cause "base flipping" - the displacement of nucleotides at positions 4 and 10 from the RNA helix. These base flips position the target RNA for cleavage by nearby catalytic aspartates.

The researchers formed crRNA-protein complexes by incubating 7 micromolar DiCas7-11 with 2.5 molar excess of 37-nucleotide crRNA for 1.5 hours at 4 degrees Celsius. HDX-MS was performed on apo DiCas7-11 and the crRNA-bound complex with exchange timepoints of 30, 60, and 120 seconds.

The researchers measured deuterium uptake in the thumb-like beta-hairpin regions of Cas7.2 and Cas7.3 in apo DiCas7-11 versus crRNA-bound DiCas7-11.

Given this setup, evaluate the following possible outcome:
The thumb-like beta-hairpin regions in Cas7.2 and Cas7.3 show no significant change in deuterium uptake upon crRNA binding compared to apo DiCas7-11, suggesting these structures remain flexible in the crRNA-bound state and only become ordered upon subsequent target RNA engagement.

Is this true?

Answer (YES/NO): NO